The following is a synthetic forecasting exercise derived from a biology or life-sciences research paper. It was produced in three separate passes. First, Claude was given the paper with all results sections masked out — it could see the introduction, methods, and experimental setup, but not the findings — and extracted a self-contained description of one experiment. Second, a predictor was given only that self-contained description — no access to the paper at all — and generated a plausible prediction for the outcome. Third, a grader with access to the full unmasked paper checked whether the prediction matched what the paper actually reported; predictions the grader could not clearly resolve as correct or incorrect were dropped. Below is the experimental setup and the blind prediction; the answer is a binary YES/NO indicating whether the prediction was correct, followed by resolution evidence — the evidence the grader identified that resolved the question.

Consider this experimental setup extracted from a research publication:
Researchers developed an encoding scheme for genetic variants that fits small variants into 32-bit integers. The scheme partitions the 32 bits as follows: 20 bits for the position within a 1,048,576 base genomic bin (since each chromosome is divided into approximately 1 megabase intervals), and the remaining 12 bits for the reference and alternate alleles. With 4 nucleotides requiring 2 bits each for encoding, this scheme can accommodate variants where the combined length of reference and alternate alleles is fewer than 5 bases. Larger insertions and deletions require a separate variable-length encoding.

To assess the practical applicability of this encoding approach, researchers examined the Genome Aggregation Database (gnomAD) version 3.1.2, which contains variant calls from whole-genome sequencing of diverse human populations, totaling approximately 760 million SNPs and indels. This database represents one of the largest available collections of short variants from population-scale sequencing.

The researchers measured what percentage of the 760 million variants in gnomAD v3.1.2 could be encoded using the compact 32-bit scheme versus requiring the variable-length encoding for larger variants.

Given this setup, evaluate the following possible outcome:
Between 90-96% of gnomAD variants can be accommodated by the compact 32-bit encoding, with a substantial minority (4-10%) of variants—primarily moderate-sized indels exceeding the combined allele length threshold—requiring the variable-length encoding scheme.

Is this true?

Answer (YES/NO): YES